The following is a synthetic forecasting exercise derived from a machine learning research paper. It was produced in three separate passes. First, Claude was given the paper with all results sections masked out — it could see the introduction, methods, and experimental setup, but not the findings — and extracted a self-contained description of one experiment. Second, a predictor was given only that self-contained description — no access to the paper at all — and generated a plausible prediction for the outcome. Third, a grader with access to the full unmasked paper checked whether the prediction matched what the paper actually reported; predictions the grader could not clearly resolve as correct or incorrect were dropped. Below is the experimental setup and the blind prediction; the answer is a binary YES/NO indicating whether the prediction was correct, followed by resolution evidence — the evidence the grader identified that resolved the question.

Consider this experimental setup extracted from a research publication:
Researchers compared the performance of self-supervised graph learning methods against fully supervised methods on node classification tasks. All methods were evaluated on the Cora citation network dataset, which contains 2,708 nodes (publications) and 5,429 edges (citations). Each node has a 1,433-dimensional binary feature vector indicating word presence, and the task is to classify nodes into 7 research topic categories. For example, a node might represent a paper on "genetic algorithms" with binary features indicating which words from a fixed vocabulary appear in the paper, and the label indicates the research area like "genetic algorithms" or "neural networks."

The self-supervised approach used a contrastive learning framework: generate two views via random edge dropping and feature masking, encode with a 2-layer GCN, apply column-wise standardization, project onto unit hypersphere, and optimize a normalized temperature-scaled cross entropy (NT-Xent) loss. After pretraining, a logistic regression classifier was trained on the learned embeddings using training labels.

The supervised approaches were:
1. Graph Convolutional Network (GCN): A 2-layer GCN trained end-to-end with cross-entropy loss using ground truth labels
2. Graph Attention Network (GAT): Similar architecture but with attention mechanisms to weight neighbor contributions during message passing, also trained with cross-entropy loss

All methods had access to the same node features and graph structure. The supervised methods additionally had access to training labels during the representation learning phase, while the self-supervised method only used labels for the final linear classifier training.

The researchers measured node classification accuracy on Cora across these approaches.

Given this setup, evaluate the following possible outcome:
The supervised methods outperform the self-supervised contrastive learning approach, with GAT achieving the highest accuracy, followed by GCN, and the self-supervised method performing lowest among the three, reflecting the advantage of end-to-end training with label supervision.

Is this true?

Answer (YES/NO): NO